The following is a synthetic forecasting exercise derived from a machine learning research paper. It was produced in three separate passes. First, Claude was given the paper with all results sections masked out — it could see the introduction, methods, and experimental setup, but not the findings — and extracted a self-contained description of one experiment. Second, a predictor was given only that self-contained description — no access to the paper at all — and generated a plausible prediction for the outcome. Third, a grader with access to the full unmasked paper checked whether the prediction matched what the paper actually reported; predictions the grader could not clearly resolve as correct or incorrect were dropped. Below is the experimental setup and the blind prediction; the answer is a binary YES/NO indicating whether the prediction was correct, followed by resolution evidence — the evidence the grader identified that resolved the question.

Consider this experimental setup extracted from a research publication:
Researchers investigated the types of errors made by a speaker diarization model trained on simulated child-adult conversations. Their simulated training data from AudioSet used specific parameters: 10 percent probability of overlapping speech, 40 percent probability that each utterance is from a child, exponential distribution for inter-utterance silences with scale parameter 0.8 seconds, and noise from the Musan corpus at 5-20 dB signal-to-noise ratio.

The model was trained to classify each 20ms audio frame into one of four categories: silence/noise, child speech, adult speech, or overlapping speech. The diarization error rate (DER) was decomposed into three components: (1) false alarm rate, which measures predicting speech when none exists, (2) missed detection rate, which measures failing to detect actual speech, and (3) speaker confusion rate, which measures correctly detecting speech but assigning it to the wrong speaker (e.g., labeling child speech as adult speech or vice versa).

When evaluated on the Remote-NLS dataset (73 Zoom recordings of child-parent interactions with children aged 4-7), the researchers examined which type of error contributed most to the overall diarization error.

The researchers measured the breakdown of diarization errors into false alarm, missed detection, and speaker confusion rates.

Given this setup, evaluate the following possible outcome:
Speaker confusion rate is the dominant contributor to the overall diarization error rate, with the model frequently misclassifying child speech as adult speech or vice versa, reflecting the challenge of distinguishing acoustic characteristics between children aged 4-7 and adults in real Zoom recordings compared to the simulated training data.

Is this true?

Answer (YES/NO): NO